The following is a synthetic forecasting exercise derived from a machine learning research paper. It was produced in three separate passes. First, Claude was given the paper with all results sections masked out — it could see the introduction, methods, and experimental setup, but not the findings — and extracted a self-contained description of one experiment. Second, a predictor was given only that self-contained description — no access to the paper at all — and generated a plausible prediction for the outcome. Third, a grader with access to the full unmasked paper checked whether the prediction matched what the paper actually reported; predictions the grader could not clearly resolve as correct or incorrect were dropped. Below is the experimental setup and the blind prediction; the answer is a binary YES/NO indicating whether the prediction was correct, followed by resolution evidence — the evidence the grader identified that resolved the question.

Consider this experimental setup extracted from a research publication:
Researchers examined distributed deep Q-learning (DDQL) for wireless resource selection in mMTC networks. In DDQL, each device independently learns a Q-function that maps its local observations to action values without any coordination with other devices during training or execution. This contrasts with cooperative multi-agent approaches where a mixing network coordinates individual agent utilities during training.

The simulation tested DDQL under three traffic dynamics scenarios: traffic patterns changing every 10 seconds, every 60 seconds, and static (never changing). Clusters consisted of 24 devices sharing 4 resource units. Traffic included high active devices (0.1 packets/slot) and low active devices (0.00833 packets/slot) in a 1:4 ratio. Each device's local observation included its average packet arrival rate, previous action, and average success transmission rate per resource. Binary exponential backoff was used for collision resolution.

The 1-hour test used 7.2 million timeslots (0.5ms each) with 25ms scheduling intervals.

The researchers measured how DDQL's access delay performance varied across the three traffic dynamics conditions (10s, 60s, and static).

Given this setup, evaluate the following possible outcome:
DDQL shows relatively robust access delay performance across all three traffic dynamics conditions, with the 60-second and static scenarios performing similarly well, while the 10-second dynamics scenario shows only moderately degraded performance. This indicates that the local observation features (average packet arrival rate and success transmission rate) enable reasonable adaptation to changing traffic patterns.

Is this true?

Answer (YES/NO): NO